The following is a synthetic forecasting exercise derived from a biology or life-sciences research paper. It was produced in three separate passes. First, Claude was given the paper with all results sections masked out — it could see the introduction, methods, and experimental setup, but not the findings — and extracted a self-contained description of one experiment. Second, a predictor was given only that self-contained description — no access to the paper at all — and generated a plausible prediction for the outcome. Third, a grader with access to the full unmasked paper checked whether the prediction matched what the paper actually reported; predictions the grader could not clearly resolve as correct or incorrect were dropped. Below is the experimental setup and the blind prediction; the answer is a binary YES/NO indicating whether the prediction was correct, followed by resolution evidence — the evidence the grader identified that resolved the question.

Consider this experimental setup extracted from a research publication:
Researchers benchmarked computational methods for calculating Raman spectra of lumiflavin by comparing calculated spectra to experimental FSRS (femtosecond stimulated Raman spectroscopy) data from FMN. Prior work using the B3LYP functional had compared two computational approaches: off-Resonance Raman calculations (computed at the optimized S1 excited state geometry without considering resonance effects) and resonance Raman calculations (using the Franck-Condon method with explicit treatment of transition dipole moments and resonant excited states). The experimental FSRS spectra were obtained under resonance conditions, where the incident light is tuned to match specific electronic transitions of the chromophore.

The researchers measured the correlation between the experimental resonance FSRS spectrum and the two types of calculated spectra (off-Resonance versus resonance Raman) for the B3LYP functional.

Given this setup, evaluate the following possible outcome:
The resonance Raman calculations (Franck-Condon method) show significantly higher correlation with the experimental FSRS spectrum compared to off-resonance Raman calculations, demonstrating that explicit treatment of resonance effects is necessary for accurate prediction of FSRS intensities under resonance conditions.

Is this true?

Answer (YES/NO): NO